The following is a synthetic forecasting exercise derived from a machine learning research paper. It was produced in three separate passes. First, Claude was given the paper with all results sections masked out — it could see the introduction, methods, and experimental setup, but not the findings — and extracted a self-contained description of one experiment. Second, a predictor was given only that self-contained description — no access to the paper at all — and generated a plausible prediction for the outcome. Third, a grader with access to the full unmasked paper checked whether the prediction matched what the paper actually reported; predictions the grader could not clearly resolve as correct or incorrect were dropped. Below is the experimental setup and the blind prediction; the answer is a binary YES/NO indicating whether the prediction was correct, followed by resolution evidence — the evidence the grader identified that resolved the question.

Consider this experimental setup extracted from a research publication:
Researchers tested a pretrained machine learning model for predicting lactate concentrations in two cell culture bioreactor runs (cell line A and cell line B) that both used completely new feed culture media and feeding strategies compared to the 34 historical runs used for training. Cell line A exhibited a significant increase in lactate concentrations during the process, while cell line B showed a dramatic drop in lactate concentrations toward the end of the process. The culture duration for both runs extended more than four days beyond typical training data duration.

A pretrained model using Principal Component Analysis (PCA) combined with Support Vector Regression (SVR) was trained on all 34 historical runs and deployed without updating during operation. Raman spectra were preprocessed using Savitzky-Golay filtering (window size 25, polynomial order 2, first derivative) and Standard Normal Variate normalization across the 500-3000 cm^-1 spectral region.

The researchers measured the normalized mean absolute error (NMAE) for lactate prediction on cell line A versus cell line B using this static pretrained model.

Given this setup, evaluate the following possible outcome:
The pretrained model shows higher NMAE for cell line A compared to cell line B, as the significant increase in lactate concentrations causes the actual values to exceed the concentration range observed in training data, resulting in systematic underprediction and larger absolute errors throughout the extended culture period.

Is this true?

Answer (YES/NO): NO